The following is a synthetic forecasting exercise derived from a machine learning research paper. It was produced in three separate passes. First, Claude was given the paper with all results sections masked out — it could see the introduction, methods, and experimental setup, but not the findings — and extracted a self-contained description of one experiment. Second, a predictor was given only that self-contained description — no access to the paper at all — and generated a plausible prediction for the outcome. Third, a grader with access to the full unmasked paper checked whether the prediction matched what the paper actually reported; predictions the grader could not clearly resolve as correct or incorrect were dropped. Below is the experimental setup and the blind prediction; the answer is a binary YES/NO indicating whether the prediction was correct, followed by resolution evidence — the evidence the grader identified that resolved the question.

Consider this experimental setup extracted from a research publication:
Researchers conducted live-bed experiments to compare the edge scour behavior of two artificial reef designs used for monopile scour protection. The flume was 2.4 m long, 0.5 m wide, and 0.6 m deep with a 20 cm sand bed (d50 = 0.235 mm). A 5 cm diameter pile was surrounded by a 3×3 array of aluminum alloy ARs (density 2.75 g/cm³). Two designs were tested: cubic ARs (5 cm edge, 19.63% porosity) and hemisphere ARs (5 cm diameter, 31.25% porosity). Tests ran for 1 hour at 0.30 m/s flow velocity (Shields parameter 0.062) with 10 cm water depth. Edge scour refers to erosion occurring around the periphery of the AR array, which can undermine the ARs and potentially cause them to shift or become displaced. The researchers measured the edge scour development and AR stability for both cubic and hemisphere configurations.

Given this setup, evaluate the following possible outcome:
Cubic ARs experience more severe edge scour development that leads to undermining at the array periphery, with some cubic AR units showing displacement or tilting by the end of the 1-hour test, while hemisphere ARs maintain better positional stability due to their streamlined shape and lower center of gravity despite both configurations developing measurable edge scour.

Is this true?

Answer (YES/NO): YES